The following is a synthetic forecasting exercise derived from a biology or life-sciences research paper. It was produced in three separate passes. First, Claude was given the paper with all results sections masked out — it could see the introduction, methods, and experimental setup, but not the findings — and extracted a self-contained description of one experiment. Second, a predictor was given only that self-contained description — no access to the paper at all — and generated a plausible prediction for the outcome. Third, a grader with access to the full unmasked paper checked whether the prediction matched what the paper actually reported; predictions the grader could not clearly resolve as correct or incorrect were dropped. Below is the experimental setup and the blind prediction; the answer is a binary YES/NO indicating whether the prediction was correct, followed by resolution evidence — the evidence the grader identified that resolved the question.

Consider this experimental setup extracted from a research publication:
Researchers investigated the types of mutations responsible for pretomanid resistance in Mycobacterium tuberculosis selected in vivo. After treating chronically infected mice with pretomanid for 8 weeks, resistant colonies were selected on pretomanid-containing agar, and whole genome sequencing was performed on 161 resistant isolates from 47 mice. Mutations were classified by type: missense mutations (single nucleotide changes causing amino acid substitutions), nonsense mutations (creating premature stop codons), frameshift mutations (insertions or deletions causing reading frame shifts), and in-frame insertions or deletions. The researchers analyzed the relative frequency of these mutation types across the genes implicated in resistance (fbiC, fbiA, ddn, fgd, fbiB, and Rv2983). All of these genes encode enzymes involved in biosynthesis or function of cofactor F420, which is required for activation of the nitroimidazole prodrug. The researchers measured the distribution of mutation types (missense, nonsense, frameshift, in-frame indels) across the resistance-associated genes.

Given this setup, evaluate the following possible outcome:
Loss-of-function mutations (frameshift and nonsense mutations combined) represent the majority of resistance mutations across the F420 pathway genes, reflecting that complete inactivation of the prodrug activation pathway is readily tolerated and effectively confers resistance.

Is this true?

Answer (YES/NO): NO